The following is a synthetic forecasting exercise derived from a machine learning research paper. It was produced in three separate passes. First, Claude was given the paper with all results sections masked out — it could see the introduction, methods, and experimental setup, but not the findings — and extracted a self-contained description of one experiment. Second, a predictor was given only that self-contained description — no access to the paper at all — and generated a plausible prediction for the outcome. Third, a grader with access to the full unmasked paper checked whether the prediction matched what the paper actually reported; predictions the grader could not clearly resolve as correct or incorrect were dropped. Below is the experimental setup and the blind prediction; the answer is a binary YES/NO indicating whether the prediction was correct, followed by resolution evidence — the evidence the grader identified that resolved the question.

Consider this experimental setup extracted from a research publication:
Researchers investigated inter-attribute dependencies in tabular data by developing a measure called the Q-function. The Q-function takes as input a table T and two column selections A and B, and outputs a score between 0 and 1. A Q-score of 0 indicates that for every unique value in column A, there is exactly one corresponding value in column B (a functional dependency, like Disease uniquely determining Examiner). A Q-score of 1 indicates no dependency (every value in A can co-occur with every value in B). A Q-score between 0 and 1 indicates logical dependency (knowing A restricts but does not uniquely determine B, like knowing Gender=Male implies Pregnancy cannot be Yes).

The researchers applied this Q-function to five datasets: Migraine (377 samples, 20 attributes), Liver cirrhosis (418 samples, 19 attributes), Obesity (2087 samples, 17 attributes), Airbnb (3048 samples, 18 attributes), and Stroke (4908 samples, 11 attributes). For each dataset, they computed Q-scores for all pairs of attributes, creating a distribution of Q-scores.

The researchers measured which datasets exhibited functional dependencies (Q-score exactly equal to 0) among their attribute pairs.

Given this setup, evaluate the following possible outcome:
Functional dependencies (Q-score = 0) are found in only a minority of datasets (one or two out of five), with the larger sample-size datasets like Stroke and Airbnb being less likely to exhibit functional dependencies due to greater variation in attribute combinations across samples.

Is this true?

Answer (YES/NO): NO